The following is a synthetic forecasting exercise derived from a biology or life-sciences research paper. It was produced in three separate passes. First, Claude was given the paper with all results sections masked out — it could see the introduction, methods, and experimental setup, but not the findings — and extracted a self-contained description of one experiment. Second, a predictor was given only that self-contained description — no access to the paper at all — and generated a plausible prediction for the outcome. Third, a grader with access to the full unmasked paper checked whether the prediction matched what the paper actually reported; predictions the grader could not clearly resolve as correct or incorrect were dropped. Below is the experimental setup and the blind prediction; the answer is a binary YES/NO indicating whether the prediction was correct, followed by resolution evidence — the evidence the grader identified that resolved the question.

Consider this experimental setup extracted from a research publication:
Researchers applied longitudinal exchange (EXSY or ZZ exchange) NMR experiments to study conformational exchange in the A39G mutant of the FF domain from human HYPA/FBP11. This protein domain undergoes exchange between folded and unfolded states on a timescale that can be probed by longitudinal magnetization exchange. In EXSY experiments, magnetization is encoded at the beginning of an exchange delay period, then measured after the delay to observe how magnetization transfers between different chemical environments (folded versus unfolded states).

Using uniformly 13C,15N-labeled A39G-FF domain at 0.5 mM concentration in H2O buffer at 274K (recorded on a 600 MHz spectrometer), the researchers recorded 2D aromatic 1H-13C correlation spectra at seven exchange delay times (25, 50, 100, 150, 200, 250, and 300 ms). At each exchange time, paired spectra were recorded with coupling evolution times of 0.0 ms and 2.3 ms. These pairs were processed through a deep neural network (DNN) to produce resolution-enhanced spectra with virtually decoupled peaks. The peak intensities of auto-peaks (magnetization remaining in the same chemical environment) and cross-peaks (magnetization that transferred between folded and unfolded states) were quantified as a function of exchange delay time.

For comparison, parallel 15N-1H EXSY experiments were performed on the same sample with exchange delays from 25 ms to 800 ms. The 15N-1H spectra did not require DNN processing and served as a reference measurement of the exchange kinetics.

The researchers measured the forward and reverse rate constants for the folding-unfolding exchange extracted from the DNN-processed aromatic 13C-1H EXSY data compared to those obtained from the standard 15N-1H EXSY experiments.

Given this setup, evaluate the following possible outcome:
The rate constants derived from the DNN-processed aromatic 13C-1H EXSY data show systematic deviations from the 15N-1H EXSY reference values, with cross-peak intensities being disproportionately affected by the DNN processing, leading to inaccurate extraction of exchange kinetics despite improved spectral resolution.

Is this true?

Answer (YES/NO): NO